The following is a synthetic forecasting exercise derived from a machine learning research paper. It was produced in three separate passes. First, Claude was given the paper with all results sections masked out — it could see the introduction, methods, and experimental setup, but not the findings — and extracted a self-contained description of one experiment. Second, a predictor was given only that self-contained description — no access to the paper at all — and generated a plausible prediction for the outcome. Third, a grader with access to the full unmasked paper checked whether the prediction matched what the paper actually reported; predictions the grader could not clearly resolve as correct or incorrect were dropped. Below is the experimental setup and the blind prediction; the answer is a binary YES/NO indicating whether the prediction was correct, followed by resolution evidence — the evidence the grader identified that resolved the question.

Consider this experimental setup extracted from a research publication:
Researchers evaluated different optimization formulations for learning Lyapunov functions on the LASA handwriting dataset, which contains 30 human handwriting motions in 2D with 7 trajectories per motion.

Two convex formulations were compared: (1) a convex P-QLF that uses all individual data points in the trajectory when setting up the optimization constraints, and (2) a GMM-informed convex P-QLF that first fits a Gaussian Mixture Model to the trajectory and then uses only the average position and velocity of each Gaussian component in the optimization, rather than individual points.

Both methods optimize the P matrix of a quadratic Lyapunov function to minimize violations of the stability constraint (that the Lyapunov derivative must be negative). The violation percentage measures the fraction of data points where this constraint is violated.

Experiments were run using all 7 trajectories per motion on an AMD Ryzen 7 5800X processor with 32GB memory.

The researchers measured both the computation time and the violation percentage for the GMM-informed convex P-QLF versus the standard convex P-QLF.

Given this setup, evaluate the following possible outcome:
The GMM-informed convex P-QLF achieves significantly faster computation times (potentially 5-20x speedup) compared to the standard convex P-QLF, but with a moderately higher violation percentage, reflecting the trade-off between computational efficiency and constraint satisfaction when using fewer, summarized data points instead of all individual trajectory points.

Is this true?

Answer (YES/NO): NO